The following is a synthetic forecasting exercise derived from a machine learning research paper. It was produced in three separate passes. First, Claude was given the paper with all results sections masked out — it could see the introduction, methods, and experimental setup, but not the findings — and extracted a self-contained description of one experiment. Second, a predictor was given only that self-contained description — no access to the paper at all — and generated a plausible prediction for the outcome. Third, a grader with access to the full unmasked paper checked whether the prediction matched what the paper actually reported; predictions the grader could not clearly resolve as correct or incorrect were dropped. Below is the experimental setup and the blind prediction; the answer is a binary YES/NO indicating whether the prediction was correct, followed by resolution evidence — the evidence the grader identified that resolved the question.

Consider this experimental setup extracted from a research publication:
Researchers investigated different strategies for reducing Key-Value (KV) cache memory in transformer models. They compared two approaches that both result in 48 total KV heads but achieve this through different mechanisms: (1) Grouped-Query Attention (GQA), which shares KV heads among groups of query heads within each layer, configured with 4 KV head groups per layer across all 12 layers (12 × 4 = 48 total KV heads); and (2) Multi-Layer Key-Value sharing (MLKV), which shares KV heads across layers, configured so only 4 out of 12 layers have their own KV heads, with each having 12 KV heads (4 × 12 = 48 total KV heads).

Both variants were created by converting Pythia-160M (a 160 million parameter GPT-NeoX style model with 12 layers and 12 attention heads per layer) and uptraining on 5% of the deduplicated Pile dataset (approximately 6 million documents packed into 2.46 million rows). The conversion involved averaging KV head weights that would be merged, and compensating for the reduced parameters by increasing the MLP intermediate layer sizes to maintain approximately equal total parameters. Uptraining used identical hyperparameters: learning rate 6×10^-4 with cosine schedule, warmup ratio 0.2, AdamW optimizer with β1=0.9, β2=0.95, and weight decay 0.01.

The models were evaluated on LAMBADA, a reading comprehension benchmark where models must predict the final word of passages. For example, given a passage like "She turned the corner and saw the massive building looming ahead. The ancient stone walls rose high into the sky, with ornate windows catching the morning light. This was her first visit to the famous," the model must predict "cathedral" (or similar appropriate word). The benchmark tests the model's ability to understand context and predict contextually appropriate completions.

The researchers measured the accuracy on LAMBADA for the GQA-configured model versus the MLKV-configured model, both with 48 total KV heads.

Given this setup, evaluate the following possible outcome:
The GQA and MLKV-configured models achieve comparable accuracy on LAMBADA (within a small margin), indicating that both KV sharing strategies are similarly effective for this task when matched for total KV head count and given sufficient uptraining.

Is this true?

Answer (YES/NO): NO